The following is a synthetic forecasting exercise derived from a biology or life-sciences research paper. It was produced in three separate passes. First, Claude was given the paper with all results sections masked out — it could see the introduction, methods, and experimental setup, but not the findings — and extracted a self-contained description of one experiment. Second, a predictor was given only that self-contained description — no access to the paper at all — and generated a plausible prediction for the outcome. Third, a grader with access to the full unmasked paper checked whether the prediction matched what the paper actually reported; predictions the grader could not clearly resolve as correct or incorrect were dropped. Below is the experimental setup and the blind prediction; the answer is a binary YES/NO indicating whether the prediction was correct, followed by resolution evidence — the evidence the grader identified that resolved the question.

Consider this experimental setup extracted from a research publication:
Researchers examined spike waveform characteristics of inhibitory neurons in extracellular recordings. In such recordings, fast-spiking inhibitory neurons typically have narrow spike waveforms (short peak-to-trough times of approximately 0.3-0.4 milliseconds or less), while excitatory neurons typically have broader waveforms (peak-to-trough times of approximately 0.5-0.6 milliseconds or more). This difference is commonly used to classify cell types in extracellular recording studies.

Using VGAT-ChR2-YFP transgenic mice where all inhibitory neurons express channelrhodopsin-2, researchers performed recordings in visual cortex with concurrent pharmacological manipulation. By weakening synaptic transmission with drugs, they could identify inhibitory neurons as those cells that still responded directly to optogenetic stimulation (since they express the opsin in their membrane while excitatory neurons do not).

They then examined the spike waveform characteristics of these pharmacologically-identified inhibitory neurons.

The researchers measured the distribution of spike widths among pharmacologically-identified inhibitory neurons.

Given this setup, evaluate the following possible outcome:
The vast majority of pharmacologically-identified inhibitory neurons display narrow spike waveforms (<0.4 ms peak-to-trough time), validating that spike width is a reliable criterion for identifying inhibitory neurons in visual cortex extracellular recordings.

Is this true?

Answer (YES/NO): NO